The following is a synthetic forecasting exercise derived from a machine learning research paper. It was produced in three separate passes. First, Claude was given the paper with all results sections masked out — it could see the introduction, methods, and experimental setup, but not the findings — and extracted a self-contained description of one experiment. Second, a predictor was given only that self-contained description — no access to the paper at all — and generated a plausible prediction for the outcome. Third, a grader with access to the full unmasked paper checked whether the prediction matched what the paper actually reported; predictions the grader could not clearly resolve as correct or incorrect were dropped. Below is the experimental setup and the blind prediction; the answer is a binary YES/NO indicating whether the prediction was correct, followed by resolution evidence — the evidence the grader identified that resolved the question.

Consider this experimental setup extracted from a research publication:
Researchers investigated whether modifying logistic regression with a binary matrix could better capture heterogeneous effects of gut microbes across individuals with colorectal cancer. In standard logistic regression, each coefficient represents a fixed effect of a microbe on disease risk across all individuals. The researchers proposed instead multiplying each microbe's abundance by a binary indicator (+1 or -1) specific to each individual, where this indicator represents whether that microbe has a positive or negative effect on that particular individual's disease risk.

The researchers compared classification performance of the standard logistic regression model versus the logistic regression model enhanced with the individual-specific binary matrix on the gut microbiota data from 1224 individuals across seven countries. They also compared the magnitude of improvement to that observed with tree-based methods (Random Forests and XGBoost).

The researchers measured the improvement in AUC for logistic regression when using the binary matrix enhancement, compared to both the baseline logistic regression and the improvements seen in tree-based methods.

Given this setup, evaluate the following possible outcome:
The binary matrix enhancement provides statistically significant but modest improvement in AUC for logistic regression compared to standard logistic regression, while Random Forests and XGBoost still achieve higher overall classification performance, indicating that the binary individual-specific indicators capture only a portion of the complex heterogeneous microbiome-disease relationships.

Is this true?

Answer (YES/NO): NO